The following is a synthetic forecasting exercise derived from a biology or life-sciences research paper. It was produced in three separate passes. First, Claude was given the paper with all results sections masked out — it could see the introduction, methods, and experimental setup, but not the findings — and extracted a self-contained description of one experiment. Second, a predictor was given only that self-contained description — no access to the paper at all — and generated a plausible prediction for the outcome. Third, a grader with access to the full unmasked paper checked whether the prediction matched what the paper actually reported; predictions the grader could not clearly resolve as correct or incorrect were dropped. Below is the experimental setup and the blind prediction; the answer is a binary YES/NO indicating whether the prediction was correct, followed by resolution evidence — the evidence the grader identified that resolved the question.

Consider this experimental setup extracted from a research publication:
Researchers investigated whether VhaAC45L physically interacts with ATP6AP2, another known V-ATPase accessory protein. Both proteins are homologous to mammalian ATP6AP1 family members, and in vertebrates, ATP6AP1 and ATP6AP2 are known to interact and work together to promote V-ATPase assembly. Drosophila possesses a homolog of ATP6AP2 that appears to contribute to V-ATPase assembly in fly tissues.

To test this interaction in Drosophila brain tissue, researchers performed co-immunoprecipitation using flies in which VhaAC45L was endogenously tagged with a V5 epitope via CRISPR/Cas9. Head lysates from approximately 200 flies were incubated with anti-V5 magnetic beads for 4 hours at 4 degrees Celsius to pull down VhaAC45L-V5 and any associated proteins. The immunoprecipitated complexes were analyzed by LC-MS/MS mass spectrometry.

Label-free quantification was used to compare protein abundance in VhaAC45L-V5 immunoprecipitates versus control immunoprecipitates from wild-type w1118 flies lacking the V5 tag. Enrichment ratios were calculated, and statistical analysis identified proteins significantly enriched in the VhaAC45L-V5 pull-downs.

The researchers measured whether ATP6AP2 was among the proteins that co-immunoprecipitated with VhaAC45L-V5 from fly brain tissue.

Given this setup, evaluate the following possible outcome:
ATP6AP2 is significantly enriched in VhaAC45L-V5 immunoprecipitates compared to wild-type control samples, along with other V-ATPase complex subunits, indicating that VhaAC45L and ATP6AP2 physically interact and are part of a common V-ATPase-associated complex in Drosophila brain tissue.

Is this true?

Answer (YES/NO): YES